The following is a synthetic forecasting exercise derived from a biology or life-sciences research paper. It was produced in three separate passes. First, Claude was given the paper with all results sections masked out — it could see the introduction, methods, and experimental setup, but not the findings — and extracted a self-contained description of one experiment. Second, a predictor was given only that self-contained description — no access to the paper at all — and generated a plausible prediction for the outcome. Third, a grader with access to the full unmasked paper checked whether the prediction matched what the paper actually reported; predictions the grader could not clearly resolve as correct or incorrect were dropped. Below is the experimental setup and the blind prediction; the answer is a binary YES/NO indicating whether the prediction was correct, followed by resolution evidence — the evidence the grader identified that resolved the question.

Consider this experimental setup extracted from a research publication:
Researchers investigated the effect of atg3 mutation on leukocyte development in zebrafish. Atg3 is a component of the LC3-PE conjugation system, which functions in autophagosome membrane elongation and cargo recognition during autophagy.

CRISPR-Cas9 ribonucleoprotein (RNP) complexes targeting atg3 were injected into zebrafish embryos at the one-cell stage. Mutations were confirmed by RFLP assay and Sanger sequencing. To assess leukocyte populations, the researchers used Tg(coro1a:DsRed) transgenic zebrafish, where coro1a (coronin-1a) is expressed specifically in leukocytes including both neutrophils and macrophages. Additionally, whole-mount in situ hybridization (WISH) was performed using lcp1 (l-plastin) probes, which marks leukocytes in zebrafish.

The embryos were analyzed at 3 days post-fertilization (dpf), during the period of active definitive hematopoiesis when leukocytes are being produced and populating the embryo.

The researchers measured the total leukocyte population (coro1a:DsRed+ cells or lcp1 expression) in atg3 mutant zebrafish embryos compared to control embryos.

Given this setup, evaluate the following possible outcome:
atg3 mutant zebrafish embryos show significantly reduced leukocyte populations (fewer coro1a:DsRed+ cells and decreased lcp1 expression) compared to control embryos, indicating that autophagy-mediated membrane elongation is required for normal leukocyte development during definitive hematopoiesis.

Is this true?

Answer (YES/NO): YES